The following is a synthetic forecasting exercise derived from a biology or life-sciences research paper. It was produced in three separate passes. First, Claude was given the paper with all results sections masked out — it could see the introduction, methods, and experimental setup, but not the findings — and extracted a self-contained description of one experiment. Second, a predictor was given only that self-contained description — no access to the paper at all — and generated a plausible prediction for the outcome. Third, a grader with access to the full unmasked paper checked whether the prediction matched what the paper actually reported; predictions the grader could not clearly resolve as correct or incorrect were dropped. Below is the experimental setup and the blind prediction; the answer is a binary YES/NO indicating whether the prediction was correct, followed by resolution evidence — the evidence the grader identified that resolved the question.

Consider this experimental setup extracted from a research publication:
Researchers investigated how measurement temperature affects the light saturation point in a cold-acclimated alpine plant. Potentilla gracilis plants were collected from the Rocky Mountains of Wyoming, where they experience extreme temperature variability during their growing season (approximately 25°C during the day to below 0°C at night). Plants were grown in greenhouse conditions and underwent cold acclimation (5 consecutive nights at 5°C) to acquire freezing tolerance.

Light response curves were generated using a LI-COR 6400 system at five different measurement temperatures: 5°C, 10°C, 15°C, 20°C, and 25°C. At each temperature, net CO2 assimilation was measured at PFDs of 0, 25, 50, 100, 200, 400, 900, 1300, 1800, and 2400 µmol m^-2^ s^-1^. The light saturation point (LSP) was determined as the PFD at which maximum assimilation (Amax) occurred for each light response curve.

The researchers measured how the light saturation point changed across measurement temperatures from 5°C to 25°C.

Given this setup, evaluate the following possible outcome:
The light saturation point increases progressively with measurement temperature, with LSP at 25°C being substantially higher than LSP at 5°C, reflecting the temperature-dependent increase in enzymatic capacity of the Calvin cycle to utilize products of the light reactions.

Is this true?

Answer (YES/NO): YES